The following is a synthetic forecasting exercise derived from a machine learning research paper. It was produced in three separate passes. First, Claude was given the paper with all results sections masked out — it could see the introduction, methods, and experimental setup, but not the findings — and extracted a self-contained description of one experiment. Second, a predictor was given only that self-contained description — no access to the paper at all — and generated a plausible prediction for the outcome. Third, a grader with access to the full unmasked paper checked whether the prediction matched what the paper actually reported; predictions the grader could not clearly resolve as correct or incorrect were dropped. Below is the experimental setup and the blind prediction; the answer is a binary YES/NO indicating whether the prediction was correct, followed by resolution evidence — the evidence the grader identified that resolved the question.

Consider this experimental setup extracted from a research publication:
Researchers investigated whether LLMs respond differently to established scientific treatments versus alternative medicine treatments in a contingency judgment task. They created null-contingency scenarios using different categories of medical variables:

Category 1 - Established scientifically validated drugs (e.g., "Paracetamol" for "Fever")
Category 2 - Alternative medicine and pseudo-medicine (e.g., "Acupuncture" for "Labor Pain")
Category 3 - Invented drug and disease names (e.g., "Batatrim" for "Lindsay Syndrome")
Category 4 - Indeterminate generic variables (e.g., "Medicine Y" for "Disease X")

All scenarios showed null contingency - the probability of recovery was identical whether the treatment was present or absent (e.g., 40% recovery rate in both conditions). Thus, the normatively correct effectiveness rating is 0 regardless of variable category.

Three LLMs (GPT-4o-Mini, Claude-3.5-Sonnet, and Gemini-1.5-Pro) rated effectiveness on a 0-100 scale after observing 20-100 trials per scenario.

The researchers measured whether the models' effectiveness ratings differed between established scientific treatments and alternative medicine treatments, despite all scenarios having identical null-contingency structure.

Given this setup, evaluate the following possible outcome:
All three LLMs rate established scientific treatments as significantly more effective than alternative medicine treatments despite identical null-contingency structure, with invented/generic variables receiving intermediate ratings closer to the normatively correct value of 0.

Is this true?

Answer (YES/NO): NO